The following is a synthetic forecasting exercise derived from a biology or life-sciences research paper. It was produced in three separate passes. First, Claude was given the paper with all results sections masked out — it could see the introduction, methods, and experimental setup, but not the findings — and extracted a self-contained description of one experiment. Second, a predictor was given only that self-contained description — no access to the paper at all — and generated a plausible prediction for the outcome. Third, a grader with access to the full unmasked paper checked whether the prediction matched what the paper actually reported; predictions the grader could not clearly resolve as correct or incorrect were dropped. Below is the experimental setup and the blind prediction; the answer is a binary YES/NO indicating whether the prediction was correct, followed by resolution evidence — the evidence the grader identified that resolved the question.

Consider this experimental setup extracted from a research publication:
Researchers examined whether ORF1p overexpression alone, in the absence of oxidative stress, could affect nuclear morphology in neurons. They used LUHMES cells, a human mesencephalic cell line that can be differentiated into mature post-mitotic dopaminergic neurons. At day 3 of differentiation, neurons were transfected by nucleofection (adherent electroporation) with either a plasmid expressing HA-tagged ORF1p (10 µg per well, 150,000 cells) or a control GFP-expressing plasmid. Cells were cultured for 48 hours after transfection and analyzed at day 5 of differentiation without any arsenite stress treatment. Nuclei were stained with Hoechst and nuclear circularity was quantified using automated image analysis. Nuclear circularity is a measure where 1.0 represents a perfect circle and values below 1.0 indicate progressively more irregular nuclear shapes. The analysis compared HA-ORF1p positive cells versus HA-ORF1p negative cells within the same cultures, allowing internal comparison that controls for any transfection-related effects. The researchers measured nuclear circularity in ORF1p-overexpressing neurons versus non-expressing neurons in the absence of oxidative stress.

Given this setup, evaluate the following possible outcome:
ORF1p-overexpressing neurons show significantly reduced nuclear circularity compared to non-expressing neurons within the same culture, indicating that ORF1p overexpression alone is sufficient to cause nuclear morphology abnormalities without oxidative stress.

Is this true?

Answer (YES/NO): YES